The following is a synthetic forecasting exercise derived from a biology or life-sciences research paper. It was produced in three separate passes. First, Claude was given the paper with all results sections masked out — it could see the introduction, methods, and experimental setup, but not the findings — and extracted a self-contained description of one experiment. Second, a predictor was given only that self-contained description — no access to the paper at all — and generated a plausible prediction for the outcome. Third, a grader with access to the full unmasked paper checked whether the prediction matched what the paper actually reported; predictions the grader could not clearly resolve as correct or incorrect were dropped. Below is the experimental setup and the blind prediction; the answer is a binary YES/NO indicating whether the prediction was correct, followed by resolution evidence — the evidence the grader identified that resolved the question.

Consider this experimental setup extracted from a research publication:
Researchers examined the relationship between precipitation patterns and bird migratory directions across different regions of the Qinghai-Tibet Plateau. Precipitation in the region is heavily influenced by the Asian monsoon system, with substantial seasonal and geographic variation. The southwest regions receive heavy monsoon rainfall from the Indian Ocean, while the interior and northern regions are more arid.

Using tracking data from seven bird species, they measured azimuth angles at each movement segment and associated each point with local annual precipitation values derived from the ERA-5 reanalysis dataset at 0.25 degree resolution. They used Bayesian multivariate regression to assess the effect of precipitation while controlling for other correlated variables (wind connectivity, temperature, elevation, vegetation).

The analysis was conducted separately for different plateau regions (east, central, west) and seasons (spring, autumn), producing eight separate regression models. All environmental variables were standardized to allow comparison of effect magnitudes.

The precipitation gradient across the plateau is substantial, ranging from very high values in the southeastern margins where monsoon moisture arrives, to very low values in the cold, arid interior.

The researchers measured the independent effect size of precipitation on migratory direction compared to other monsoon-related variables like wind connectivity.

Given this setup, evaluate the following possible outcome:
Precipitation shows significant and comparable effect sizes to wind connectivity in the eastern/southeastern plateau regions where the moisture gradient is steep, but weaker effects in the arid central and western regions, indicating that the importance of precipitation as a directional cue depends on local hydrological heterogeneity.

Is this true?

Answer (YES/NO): NO